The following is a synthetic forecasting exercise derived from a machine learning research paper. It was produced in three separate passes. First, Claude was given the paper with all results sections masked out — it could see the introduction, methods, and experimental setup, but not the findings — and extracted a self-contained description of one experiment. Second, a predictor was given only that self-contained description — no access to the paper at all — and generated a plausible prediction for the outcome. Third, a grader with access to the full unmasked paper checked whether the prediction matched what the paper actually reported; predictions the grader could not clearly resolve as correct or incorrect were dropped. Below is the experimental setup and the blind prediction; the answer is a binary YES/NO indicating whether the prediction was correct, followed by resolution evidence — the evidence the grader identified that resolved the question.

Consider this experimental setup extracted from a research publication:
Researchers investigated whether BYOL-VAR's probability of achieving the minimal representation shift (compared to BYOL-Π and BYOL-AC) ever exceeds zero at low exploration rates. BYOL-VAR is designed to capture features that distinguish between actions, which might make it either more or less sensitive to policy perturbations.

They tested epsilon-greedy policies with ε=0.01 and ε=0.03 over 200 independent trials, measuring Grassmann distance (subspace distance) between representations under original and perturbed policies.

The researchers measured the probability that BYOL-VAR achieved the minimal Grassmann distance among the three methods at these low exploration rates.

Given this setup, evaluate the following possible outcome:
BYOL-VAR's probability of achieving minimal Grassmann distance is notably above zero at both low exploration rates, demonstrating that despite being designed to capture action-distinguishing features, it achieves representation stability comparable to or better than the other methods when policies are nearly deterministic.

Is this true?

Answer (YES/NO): NO